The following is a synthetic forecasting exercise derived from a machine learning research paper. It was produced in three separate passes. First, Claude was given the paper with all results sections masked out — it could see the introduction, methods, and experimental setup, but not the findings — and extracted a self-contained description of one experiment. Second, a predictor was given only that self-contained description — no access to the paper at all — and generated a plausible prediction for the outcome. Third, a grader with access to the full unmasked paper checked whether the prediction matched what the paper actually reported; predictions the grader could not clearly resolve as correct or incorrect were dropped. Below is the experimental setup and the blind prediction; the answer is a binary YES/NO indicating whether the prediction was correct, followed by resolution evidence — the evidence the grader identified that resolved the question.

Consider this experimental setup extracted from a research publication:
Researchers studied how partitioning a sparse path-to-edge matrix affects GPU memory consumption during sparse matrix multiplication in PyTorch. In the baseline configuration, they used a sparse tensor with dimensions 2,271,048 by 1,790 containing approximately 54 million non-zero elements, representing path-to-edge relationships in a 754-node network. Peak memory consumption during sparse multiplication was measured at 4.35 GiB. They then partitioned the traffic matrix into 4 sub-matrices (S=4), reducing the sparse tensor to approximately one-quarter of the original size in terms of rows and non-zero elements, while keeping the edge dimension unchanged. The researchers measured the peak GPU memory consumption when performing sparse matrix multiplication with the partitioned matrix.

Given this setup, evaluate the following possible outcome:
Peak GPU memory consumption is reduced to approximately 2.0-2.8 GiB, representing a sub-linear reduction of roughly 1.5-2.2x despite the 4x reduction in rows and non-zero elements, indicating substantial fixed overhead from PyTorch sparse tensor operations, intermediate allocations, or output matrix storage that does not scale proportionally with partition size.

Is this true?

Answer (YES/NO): NO